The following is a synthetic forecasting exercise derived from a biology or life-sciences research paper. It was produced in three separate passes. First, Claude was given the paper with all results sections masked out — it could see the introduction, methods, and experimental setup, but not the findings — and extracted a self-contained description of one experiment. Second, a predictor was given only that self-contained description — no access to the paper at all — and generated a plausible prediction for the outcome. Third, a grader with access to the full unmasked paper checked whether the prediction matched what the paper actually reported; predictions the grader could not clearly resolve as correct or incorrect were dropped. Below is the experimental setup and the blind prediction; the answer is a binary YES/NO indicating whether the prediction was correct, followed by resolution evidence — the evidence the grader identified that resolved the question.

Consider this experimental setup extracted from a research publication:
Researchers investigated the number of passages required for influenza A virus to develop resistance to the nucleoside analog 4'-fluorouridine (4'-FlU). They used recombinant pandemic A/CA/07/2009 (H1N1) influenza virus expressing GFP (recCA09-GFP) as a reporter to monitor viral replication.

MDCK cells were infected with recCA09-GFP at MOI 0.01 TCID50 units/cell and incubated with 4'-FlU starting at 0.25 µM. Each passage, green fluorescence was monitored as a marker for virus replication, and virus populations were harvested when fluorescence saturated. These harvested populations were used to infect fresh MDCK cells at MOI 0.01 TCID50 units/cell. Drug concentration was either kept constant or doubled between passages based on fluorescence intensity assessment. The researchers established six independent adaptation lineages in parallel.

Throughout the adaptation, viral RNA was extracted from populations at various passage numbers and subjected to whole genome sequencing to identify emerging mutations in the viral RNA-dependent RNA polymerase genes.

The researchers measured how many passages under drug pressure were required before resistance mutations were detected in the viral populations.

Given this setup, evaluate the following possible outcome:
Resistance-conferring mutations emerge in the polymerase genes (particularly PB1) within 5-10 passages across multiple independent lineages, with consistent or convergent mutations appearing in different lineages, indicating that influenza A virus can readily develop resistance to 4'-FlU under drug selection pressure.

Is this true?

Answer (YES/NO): NO